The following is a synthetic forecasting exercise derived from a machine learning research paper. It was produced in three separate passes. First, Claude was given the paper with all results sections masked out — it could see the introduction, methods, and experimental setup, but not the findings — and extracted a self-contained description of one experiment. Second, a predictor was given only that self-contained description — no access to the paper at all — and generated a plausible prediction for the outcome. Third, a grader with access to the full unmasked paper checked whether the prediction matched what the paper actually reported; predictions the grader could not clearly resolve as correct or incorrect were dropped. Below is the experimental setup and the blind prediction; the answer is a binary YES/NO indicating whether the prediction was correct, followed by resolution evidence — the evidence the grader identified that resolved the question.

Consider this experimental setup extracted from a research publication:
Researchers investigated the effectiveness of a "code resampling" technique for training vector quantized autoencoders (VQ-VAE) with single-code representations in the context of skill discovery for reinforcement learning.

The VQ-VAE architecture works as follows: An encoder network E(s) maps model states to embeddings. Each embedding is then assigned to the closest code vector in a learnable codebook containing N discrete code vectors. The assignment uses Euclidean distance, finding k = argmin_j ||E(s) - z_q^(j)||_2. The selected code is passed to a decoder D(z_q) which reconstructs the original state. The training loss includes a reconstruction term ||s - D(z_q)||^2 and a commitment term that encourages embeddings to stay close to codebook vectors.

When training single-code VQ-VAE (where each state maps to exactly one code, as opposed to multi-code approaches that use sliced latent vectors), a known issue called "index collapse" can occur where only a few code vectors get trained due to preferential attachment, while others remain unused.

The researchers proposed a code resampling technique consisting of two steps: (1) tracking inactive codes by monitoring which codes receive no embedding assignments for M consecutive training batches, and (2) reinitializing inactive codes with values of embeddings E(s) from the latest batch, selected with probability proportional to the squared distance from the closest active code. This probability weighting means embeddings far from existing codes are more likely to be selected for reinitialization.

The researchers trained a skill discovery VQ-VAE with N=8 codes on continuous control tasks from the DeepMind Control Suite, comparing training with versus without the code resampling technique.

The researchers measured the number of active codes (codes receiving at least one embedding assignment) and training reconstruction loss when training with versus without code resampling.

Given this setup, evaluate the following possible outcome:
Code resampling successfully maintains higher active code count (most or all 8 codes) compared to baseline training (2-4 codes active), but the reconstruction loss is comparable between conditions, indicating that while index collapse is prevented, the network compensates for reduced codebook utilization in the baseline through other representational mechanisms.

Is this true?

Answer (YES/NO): NO